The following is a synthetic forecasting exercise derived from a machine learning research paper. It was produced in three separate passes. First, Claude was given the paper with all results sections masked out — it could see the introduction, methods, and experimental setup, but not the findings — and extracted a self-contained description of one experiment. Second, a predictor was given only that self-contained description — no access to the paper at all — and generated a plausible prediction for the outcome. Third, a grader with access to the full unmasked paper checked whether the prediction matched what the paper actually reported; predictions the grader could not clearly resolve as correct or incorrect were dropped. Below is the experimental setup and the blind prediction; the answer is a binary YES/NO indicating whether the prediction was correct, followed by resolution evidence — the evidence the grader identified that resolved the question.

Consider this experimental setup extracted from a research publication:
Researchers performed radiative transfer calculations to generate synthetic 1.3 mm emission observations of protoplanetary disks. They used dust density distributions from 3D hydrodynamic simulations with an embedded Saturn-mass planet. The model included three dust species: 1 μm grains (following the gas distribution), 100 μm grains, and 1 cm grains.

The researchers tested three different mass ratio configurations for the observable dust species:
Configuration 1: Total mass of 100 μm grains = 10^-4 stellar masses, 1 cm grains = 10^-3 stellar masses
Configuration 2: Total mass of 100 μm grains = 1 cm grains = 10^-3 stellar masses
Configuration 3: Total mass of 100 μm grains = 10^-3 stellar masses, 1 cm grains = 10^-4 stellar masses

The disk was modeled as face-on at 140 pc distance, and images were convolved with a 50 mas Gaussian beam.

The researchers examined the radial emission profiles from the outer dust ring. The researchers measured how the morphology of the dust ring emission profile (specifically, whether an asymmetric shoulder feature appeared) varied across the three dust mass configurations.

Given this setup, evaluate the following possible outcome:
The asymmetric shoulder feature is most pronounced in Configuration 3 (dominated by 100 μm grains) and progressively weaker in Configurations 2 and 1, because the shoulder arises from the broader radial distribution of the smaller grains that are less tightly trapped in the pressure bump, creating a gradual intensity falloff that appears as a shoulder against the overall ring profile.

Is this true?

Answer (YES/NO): NO